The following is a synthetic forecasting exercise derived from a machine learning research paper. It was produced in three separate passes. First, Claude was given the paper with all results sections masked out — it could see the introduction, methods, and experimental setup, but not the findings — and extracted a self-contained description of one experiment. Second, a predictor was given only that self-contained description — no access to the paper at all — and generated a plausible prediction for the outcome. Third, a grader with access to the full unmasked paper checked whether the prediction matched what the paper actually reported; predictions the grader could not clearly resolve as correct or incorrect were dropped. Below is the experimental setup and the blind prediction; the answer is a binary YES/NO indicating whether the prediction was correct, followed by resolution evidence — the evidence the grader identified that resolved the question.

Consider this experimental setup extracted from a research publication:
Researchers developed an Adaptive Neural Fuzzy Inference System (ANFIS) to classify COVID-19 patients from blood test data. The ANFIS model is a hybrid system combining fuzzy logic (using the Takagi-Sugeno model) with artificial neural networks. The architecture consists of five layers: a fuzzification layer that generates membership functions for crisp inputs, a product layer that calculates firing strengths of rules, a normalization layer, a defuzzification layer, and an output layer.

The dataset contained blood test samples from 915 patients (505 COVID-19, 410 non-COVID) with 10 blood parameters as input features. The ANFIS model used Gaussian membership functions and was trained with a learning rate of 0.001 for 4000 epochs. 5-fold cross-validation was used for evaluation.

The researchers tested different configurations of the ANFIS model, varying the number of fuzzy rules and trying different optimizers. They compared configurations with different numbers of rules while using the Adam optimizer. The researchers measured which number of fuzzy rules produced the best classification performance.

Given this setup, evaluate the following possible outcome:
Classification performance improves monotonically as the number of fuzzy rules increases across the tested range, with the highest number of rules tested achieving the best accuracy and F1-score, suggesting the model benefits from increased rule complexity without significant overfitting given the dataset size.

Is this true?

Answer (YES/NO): NO